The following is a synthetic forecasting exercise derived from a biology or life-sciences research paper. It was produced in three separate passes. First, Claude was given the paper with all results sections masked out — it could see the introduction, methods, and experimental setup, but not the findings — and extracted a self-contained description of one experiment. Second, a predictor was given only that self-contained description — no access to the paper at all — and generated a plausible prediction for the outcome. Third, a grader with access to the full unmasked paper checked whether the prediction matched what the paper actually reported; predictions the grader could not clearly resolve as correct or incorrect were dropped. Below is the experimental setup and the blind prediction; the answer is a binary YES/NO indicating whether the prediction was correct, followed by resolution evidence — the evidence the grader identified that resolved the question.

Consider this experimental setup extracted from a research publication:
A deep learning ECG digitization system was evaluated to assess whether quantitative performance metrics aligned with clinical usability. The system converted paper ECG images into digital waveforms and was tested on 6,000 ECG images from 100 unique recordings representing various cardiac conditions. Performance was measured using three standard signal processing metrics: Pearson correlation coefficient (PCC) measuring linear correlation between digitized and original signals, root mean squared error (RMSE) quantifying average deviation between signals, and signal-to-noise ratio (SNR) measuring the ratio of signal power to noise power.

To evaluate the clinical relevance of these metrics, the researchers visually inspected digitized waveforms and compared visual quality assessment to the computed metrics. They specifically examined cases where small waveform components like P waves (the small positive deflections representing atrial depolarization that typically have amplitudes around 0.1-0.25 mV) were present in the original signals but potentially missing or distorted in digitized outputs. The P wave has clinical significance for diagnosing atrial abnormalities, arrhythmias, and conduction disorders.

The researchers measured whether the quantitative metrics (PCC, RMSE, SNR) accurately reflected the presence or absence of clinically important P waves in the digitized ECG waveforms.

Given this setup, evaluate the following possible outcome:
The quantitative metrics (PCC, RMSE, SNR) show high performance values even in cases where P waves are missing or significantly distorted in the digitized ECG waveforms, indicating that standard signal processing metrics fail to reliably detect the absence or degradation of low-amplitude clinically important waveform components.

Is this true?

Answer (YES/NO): YES